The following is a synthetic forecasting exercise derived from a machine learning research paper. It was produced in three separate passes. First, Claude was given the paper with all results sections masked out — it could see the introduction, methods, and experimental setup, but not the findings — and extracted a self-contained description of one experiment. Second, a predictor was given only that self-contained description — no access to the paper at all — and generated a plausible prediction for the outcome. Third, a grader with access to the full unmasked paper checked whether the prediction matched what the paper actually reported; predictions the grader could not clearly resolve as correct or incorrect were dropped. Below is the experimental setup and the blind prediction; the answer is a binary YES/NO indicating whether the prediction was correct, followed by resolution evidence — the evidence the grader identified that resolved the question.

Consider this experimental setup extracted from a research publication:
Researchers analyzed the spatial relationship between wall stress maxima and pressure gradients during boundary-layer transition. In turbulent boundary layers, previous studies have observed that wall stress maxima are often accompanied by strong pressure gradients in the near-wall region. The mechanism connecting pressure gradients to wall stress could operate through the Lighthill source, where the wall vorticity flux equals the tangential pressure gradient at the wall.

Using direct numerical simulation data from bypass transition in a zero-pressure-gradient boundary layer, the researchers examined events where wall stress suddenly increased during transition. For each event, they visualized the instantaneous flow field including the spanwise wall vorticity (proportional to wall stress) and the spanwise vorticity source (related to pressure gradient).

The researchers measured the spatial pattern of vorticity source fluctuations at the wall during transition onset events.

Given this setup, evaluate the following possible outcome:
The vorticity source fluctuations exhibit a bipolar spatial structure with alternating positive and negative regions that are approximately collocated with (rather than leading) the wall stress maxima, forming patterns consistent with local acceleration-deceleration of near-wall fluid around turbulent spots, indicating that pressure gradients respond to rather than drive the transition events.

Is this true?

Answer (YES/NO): YES